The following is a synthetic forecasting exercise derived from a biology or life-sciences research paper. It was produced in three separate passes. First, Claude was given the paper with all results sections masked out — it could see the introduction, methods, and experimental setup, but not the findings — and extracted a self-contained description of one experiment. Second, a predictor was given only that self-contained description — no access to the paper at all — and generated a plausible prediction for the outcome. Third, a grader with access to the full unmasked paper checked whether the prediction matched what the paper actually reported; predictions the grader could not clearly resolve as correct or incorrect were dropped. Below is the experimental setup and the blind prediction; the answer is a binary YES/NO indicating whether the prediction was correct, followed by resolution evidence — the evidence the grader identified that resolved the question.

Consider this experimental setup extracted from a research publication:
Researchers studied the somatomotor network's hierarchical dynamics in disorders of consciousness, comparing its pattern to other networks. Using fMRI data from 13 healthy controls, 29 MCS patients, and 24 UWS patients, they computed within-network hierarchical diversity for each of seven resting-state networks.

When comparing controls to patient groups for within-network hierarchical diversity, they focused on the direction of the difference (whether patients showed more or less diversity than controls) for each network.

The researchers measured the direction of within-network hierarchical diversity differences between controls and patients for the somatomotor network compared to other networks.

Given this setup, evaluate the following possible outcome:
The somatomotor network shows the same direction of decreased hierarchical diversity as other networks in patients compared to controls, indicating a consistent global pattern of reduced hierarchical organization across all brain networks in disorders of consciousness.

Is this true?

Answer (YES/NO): NO